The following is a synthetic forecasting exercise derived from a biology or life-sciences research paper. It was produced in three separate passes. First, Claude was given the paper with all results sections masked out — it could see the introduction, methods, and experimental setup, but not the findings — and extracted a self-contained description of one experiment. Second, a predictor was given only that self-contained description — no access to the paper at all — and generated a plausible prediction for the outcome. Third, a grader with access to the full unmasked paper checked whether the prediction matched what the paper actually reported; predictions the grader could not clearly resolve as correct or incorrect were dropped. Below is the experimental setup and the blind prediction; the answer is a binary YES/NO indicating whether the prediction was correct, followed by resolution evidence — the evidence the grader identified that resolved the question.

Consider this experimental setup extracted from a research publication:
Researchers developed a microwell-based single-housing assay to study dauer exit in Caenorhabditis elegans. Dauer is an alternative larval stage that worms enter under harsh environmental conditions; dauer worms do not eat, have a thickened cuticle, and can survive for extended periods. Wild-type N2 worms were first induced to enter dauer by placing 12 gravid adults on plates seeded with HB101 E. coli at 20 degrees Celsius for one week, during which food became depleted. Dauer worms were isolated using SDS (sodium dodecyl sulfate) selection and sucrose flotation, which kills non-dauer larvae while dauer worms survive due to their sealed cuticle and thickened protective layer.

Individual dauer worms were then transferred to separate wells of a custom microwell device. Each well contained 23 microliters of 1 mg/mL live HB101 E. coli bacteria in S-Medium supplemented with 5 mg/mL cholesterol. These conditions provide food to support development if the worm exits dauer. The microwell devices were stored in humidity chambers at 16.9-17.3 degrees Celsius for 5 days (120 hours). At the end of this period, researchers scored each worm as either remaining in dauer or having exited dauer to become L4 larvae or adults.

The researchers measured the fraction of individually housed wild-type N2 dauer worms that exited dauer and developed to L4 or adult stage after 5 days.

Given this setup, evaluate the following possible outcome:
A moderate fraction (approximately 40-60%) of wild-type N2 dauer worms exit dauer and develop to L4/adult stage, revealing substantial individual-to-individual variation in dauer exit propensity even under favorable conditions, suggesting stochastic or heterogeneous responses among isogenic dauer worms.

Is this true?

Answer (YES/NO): YES